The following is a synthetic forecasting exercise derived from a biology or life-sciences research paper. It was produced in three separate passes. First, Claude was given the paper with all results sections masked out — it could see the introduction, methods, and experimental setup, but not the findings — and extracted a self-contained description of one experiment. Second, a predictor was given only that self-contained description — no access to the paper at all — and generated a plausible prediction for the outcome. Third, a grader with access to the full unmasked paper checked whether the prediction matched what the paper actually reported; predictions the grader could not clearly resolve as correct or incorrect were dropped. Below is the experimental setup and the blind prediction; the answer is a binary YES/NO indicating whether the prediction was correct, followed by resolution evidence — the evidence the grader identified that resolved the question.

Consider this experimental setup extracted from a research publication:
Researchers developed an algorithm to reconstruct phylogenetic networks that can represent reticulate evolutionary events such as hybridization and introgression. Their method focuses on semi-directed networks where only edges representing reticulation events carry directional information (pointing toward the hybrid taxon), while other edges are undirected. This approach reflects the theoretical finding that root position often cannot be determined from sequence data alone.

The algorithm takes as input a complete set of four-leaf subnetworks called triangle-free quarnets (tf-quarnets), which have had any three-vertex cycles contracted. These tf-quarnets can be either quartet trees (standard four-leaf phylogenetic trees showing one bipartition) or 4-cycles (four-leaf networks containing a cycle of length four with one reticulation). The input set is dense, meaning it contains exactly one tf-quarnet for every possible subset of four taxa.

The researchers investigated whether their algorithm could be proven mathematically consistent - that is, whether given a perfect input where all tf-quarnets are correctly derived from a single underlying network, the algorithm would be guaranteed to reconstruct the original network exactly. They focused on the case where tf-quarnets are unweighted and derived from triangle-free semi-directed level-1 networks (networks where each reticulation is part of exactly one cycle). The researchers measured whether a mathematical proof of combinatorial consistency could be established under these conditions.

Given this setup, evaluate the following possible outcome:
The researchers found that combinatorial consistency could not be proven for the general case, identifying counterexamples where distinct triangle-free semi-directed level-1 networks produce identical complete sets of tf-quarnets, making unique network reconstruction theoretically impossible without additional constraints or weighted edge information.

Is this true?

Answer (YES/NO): NO